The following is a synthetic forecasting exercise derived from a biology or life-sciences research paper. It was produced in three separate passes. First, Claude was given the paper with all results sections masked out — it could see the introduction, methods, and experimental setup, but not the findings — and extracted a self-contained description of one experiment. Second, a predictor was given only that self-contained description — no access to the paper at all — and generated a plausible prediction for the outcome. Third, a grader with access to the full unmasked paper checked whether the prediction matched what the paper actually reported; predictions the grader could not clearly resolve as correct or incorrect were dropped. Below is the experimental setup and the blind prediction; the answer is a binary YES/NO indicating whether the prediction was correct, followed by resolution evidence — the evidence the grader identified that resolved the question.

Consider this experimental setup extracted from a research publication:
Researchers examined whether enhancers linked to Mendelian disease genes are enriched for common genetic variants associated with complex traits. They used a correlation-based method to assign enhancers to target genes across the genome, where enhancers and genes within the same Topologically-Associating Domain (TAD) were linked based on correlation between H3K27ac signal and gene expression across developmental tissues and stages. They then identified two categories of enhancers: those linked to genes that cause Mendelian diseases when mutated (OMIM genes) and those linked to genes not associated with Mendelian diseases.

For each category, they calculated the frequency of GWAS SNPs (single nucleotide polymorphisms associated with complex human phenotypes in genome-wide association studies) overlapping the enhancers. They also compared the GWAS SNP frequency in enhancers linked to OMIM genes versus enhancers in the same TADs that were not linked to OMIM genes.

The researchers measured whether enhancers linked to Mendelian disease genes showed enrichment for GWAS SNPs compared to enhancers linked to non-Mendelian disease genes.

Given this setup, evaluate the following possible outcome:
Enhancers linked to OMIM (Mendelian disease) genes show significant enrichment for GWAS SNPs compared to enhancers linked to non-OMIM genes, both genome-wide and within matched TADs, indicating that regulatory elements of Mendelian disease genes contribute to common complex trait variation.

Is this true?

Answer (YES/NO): YES